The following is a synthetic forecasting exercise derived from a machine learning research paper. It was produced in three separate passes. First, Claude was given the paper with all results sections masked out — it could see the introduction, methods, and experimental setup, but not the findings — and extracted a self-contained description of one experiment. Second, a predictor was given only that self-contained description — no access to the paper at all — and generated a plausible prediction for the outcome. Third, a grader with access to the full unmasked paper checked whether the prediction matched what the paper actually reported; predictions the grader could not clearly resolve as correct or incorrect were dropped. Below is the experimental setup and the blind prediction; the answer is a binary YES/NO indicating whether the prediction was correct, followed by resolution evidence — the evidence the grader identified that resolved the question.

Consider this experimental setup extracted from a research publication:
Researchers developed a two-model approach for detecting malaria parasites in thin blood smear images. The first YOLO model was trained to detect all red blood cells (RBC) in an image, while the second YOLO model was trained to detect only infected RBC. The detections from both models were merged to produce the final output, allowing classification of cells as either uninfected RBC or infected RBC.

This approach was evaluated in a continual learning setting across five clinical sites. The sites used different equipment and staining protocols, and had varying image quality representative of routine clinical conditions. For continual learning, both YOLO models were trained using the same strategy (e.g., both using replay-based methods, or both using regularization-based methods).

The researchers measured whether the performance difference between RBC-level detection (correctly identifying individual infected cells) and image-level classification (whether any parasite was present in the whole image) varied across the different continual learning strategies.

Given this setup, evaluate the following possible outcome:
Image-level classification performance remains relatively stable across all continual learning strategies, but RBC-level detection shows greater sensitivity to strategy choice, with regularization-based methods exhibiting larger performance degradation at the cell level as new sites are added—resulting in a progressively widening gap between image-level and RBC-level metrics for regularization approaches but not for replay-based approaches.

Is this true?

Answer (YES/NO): NO